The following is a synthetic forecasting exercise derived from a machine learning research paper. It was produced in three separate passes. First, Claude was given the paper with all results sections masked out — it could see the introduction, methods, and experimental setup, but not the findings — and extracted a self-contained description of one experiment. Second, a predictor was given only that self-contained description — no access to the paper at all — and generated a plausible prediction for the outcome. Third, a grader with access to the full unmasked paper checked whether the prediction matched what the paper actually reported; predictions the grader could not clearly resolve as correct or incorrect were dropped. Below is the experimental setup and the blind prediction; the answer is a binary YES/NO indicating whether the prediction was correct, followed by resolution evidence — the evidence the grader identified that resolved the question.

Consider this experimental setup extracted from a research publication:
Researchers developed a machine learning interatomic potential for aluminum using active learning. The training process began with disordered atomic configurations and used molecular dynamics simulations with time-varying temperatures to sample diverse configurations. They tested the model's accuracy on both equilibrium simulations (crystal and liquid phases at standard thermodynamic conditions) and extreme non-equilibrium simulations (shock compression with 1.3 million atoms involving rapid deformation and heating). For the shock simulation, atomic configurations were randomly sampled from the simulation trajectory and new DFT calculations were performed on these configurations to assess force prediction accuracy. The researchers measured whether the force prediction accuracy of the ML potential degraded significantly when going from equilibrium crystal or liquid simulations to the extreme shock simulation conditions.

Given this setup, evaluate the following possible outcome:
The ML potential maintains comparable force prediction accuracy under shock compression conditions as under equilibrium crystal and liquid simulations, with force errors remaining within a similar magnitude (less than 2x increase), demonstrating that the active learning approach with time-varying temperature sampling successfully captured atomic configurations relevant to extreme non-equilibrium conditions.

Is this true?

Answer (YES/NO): YES